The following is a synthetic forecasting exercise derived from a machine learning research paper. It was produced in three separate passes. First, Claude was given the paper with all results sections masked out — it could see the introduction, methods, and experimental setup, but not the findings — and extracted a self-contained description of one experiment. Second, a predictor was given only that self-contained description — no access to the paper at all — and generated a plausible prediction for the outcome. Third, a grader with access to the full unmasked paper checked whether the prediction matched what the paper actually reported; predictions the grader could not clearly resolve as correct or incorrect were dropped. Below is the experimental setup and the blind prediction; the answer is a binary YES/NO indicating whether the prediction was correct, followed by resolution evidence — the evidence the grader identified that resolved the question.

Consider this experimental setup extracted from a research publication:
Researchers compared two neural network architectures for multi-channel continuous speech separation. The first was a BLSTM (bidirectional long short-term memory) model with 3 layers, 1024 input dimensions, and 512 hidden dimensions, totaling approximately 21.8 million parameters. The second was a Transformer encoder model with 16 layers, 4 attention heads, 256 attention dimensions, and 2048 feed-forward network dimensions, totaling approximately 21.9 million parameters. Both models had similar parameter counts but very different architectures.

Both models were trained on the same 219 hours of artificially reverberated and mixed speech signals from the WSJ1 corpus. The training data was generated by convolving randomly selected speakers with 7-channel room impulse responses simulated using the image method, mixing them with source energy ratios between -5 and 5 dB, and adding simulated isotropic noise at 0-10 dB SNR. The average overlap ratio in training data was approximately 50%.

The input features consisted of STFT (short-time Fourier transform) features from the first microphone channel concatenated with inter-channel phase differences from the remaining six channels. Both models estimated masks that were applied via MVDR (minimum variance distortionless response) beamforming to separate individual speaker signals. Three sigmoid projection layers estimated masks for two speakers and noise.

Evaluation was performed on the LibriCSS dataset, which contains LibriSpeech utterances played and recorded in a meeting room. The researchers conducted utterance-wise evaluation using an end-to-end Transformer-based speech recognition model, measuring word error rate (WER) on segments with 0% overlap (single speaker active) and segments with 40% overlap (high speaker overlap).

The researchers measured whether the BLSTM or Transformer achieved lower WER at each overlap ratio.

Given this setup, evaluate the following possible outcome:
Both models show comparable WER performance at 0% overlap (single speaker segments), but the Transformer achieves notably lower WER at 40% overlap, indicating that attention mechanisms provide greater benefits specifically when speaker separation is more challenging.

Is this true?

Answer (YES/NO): YES